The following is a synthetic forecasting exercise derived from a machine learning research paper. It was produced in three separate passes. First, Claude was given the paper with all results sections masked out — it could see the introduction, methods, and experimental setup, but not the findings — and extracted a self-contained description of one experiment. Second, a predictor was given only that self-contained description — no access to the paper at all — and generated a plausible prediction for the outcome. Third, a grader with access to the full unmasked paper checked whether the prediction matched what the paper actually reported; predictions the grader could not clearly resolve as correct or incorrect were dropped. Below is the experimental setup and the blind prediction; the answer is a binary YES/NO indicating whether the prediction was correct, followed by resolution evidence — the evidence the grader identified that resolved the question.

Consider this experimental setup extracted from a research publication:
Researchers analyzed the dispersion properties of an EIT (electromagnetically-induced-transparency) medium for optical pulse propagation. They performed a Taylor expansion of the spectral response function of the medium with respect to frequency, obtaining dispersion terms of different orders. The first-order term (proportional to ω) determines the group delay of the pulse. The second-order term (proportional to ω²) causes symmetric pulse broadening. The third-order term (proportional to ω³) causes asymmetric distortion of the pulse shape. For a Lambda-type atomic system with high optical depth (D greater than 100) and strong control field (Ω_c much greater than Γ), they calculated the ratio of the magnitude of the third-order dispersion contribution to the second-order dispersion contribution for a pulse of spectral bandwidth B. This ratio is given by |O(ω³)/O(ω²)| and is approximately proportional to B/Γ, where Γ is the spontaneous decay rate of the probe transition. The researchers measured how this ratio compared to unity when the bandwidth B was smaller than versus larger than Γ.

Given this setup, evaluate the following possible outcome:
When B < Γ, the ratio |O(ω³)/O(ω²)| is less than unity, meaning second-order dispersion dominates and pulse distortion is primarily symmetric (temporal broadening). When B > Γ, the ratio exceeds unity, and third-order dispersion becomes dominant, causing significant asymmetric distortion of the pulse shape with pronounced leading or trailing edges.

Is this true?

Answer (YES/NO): YES